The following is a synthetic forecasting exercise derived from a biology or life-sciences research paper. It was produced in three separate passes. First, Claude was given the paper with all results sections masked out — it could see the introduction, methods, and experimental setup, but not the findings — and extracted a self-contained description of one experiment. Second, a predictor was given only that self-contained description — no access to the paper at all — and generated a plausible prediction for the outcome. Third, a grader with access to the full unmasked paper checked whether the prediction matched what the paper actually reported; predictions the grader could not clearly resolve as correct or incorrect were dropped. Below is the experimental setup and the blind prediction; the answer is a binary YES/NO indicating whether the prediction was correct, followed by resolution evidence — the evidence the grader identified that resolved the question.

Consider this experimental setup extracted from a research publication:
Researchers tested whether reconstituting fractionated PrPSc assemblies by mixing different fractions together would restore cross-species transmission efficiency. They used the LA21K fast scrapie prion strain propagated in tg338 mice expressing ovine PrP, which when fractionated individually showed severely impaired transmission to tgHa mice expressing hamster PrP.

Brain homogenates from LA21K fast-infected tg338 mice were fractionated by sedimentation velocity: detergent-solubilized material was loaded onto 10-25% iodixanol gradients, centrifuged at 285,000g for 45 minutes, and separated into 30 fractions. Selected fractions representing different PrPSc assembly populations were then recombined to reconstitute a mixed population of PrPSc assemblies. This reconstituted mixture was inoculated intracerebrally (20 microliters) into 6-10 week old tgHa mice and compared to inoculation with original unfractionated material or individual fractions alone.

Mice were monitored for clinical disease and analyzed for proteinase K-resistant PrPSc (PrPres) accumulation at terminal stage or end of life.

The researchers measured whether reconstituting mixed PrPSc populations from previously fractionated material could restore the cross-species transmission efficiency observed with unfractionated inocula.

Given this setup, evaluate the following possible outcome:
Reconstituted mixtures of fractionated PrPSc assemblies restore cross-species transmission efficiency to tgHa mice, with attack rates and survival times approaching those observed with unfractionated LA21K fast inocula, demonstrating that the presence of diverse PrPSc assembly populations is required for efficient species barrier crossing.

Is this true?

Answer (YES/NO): NO